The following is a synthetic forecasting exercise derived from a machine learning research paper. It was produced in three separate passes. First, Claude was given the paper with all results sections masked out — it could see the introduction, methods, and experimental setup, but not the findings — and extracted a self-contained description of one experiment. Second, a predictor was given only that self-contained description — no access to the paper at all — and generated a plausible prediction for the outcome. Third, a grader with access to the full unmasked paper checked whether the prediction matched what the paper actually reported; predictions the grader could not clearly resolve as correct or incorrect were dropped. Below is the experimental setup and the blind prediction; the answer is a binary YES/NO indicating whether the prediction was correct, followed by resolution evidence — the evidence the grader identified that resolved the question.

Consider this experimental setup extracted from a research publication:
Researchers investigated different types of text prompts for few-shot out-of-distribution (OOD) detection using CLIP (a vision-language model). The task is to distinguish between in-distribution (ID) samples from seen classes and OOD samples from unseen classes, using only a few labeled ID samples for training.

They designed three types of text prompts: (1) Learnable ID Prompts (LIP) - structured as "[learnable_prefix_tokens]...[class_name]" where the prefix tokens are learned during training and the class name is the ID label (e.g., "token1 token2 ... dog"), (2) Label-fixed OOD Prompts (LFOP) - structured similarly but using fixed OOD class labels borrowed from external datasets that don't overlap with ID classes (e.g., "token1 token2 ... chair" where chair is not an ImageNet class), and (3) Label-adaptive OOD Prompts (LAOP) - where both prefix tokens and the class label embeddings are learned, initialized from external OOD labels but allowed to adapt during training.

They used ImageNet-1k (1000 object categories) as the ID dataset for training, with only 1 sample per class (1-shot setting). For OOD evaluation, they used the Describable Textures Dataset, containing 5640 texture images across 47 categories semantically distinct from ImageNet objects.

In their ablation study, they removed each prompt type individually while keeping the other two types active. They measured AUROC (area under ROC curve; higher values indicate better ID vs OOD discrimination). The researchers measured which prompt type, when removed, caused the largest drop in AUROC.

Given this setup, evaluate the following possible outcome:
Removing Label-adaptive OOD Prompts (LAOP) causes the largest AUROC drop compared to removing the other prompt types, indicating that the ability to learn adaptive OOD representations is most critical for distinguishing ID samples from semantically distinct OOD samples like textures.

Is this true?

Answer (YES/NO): NO